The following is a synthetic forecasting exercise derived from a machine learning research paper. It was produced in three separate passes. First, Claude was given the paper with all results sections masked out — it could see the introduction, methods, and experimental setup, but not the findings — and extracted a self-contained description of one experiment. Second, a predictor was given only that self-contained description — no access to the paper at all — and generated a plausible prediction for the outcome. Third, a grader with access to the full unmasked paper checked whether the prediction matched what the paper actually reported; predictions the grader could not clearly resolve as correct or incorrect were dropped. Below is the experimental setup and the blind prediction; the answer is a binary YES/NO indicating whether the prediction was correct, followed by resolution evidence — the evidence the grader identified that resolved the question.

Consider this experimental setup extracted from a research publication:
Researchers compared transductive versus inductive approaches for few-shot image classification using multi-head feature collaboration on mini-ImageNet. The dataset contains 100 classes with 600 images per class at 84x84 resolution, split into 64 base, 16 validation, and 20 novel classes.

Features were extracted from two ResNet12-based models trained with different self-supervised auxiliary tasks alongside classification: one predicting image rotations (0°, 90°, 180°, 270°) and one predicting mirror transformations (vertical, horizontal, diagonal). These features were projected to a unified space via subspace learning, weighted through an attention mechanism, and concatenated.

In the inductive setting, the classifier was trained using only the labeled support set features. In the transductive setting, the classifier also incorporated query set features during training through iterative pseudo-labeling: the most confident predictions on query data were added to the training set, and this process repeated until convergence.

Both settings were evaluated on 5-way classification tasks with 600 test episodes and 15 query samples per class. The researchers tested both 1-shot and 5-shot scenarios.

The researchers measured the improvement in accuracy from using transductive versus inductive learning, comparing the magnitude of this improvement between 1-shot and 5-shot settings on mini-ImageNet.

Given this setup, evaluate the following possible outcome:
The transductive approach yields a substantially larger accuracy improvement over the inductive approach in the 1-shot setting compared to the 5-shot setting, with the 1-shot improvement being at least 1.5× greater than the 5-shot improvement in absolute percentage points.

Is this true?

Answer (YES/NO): NO